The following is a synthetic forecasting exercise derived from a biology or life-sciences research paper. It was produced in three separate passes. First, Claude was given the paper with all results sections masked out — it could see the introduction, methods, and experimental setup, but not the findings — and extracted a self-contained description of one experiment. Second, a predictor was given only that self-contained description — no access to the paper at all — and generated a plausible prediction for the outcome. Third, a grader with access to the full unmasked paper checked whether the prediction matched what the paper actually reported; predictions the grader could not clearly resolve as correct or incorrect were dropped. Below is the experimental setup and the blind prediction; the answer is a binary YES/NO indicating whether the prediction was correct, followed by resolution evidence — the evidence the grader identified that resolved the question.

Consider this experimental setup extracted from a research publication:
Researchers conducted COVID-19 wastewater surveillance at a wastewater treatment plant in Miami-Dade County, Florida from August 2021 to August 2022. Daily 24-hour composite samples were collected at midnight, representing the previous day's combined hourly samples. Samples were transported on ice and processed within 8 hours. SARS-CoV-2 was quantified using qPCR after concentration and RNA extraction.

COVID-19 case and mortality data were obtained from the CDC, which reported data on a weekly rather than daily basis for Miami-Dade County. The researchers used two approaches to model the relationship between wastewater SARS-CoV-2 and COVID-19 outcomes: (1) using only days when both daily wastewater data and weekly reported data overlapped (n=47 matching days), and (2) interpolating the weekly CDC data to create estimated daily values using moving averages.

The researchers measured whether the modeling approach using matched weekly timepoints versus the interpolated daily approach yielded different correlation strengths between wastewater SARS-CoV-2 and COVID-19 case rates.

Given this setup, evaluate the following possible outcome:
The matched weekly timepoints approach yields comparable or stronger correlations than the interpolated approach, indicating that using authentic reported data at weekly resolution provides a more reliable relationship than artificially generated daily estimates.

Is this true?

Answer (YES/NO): YES